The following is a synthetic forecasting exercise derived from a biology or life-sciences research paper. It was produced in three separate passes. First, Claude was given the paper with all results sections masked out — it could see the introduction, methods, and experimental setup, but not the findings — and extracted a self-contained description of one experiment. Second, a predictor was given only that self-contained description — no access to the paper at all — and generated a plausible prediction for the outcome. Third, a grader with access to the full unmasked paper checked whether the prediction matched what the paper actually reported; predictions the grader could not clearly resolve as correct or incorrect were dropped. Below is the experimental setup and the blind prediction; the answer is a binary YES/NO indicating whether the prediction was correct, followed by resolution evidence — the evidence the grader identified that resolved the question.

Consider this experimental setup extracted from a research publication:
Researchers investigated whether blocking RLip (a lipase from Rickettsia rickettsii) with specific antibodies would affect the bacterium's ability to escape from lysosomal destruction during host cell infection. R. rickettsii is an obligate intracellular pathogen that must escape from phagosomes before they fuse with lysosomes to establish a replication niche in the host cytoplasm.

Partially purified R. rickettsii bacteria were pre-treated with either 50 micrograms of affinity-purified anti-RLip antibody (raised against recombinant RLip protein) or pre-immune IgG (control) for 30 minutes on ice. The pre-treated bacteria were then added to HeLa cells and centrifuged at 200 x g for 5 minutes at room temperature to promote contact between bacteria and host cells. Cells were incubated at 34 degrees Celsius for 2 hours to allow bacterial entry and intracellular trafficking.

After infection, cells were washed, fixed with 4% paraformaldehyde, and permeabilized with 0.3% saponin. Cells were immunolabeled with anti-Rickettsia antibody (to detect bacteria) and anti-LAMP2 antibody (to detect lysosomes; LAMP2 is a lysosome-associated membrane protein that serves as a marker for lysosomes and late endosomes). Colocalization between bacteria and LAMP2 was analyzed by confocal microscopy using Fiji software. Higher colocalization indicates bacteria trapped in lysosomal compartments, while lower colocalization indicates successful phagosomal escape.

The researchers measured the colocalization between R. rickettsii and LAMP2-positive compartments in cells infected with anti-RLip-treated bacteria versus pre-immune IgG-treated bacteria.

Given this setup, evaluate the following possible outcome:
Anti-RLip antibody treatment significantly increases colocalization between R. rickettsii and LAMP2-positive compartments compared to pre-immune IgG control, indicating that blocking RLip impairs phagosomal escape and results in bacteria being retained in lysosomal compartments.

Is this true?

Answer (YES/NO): YES